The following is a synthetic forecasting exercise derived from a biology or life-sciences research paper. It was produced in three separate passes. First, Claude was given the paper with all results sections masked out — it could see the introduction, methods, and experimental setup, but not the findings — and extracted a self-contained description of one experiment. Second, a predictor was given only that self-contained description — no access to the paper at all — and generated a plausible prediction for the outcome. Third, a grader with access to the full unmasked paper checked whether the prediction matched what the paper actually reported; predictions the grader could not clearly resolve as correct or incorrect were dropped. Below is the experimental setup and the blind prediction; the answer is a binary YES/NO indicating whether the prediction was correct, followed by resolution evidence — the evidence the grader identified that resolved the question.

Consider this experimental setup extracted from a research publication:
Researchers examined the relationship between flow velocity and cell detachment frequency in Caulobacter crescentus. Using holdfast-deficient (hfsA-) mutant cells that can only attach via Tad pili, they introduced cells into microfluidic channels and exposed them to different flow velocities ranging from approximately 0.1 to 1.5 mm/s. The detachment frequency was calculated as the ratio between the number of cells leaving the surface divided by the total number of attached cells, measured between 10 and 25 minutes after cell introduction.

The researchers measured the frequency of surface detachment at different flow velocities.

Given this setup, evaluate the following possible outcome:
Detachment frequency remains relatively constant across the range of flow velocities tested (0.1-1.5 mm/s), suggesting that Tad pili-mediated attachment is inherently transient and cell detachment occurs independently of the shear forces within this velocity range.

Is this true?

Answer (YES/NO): NO